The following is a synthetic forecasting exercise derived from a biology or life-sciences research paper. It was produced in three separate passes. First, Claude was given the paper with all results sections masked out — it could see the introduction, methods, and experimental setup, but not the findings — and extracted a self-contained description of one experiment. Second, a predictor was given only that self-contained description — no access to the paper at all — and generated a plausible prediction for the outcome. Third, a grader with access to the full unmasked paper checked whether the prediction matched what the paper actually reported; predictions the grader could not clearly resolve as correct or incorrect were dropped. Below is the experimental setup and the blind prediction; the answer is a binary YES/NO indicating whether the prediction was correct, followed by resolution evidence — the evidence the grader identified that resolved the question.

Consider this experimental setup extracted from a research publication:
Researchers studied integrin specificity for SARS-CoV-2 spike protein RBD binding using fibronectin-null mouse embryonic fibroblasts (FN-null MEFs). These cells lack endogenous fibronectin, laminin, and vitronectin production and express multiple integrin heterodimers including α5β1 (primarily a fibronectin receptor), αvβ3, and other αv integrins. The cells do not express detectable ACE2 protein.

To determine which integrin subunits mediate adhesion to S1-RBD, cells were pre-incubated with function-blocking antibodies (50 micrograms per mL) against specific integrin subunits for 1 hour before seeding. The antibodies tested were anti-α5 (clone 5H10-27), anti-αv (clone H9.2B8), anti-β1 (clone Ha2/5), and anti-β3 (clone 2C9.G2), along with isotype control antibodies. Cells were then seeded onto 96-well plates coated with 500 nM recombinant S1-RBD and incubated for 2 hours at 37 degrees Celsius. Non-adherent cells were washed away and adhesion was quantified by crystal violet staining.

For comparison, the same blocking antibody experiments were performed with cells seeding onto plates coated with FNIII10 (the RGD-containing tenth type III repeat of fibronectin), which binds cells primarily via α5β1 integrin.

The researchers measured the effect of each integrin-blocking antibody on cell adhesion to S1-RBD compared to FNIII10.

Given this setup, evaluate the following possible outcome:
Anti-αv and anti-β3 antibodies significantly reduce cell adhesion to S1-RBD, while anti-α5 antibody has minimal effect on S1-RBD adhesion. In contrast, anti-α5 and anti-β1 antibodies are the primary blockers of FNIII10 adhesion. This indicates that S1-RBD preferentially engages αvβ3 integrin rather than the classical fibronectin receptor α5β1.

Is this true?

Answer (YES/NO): NO